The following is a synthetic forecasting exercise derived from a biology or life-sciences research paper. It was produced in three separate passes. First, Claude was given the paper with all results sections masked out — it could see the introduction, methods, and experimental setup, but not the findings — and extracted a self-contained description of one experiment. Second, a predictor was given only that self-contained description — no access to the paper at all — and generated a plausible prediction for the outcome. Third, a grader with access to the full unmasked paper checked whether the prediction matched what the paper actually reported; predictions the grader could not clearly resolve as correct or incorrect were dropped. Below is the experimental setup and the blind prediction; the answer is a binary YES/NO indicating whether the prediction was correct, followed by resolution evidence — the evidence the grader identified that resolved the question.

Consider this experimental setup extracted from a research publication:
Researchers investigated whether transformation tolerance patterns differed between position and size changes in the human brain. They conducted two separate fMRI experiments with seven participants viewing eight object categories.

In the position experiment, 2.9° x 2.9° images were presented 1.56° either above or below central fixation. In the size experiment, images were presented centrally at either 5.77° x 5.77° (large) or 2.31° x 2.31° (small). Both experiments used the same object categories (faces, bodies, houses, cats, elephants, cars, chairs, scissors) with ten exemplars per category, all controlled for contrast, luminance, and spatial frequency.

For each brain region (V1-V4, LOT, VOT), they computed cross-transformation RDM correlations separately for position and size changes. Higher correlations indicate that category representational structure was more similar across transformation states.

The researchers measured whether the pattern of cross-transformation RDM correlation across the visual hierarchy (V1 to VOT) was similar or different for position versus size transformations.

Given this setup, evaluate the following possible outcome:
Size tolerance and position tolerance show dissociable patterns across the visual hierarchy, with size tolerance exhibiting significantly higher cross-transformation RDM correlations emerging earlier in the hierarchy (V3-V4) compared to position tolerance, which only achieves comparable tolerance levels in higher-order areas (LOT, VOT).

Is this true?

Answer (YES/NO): NO